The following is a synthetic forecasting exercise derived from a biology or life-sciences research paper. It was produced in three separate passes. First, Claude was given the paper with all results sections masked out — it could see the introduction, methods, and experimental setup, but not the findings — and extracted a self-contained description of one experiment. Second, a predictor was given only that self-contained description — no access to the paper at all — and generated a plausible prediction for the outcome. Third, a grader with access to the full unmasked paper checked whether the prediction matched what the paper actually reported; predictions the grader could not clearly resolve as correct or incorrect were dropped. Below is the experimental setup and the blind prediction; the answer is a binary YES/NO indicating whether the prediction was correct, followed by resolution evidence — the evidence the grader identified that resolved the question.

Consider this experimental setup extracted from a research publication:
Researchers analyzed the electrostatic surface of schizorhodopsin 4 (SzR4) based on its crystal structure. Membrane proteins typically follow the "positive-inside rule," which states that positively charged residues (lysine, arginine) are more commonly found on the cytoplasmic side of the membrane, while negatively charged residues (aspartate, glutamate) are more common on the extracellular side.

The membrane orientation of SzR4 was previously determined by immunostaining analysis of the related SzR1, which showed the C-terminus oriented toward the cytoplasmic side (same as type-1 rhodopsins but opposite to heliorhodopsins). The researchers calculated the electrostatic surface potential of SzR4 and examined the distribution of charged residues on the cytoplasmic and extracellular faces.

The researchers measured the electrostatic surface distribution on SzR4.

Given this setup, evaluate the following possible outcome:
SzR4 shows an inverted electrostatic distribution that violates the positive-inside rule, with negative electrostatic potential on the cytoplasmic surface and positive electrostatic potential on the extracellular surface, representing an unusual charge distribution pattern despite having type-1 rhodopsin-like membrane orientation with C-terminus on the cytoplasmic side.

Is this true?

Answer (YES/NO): NO